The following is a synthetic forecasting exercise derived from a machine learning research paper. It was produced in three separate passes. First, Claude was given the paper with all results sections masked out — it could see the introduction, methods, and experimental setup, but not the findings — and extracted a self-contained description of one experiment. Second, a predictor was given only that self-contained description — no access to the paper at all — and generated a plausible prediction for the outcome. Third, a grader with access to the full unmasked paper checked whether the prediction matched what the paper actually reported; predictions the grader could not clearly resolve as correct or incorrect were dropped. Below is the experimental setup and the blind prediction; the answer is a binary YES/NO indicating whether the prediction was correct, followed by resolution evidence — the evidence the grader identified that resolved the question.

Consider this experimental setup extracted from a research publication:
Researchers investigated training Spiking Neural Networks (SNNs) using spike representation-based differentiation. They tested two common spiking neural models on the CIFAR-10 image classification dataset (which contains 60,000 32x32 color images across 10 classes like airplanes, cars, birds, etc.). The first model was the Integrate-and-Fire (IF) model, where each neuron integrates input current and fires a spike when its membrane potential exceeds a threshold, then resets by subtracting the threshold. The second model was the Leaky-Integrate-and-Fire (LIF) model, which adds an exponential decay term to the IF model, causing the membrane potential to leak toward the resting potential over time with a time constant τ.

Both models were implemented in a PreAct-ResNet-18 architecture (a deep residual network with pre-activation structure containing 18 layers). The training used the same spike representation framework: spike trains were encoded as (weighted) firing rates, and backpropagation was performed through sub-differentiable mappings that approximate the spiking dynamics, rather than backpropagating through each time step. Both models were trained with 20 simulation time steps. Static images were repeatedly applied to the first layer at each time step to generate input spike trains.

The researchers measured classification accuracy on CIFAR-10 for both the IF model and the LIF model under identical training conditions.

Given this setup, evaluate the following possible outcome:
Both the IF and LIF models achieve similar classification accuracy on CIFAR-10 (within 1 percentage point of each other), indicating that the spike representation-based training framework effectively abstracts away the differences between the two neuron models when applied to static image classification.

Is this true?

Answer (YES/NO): YES